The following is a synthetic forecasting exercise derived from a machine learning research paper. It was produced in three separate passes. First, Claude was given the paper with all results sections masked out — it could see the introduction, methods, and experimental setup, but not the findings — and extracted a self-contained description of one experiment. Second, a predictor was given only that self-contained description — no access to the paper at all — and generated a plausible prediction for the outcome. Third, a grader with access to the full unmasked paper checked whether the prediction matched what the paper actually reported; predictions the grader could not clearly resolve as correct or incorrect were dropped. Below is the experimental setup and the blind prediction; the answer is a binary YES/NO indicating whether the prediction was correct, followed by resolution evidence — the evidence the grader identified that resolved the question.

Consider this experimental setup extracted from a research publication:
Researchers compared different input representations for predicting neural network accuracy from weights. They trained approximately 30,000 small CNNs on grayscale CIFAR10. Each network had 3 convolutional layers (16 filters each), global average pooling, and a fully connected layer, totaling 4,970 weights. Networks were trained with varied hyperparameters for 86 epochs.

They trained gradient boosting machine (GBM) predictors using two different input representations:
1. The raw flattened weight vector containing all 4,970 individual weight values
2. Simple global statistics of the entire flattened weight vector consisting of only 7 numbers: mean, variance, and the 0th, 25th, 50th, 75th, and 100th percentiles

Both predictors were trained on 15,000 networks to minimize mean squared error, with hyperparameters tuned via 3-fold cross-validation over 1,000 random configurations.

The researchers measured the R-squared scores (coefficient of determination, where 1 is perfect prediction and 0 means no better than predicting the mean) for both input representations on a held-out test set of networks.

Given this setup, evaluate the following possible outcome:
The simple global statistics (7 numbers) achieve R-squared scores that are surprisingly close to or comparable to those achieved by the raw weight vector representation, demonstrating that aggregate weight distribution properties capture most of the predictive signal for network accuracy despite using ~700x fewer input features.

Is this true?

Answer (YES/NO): NO